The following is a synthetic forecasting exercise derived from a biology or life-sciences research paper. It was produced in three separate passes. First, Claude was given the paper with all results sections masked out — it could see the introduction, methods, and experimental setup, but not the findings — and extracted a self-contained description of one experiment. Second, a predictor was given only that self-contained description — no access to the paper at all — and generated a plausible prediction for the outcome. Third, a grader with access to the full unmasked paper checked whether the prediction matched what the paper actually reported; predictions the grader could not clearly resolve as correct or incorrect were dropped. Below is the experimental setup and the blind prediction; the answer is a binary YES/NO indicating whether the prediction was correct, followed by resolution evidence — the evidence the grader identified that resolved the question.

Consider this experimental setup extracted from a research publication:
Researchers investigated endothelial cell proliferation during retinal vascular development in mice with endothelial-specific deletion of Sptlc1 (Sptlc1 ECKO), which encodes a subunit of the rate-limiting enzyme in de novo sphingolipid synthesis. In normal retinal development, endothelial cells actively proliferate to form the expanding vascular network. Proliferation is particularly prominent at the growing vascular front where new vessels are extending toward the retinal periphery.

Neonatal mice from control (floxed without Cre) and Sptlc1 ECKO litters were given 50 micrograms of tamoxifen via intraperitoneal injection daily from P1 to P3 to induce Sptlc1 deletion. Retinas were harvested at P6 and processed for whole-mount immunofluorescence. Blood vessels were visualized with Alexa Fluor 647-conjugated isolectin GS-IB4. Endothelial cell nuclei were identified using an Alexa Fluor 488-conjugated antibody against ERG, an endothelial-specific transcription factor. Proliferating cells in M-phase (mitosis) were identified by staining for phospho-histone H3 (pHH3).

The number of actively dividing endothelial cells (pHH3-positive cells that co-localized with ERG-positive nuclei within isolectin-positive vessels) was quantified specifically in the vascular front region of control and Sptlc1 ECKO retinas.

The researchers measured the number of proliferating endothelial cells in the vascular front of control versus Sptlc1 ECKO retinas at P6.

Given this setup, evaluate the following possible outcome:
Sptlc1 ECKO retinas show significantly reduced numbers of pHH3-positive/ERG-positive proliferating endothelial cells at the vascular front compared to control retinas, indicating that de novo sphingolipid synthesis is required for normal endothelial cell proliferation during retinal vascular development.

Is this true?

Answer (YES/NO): YES